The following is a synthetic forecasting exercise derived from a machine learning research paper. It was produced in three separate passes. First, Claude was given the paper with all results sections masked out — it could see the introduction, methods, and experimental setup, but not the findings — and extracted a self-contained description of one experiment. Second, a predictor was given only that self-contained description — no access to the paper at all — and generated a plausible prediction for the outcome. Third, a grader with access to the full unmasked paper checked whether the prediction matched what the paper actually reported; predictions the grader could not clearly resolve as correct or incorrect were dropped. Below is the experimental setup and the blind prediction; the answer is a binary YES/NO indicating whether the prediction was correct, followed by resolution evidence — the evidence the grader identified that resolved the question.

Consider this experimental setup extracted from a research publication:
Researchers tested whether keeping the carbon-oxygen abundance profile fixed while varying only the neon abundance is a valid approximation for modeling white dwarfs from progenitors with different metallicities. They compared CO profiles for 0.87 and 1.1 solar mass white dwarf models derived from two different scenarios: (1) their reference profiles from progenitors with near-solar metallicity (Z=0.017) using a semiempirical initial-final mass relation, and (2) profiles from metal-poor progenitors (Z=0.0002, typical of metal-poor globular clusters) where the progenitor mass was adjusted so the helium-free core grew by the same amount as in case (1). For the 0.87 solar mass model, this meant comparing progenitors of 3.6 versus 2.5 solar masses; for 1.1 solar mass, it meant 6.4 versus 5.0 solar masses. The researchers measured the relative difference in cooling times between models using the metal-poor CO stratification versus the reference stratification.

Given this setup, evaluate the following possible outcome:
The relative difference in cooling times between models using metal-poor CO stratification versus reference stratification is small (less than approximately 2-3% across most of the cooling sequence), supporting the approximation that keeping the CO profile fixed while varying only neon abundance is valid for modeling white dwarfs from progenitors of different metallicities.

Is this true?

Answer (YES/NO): YES